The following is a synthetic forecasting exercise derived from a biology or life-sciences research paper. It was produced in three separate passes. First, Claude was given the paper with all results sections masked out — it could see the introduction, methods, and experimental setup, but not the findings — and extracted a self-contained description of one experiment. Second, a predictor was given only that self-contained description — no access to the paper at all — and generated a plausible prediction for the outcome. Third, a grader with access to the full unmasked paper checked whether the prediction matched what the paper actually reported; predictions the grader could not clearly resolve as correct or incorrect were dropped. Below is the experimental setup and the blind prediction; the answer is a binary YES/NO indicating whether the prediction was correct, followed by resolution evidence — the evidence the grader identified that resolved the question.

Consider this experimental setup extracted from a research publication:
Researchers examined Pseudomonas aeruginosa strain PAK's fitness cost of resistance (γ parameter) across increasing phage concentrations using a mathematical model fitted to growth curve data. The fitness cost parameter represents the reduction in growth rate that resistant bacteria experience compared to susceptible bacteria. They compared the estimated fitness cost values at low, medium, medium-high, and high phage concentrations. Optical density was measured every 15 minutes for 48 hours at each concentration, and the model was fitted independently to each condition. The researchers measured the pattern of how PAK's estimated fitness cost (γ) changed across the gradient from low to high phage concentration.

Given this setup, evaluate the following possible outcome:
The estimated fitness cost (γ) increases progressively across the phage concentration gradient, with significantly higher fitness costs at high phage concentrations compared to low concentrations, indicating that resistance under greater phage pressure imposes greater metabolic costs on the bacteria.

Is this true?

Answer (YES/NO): NO